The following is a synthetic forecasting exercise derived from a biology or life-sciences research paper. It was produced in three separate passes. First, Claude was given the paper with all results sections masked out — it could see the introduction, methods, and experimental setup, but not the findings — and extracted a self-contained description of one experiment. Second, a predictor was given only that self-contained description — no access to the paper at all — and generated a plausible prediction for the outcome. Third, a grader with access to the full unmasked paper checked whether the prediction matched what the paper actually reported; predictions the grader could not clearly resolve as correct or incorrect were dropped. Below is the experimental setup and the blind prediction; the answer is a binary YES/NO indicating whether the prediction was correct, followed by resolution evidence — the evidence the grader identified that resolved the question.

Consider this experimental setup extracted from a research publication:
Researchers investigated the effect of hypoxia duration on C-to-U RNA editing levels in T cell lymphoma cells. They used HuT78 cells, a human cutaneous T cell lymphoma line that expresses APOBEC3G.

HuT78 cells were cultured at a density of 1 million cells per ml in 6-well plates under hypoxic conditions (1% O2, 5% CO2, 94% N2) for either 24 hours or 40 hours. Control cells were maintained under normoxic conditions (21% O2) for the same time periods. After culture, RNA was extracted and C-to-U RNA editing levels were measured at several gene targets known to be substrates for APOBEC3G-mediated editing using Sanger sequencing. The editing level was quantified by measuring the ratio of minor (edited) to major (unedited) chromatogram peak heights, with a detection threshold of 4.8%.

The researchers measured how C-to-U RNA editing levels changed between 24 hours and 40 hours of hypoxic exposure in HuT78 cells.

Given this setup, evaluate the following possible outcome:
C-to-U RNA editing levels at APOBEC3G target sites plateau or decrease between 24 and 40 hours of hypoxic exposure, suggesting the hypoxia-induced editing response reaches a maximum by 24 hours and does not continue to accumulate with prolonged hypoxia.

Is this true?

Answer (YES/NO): NO